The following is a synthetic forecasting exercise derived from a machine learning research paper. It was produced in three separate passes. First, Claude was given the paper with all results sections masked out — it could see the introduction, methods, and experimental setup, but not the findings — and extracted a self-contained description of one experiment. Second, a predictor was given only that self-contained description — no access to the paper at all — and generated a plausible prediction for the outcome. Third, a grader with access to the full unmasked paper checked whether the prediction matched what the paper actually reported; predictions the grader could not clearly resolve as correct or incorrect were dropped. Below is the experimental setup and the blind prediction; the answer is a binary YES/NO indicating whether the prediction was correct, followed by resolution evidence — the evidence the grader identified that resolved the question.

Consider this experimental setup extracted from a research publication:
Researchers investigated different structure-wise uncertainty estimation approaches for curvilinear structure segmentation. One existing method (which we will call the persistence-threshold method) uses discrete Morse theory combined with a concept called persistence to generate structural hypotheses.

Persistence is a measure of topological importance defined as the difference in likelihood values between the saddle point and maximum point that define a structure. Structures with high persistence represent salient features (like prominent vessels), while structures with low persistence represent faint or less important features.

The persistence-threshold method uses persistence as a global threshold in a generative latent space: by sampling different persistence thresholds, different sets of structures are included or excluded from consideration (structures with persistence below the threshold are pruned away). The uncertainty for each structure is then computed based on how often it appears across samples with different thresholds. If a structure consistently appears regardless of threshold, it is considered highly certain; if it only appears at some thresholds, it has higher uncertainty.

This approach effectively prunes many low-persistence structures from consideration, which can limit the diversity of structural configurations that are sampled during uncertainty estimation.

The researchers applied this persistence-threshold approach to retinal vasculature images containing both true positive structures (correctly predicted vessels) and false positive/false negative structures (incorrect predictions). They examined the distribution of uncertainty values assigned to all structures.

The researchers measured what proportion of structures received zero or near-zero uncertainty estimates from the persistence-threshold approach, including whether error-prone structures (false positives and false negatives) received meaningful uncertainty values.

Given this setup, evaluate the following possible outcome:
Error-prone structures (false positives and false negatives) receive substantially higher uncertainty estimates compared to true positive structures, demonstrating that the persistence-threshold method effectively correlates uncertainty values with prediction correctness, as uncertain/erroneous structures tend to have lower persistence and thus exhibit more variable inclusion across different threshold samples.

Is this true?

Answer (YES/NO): NO